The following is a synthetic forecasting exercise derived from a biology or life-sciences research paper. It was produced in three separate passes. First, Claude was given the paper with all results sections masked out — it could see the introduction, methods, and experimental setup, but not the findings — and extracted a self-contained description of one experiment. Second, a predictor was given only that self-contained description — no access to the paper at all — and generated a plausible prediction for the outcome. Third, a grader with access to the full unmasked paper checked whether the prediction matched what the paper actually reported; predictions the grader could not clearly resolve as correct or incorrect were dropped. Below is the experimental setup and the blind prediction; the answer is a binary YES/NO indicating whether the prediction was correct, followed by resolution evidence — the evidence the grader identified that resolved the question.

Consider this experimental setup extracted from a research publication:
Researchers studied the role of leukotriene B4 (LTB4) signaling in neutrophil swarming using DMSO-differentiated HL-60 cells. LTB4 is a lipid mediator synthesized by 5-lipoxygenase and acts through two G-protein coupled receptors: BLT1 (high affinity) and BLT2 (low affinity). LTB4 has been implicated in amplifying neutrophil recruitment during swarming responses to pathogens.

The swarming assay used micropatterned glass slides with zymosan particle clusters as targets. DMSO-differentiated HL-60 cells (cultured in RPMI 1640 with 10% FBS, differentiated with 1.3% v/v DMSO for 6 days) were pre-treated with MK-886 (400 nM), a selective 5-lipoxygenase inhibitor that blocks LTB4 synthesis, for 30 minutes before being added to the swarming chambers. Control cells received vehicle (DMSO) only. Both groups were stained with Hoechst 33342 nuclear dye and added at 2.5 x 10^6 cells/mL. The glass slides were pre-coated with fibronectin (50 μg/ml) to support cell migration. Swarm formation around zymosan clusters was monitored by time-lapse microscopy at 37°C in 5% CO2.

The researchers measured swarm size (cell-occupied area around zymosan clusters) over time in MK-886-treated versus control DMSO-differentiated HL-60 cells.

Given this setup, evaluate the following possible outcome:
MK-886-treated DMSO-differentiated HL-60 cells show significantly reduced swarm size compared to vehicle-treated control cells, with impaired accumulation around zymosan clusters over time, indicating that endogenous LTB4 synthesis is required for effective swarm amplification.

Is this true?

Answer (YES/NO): NO